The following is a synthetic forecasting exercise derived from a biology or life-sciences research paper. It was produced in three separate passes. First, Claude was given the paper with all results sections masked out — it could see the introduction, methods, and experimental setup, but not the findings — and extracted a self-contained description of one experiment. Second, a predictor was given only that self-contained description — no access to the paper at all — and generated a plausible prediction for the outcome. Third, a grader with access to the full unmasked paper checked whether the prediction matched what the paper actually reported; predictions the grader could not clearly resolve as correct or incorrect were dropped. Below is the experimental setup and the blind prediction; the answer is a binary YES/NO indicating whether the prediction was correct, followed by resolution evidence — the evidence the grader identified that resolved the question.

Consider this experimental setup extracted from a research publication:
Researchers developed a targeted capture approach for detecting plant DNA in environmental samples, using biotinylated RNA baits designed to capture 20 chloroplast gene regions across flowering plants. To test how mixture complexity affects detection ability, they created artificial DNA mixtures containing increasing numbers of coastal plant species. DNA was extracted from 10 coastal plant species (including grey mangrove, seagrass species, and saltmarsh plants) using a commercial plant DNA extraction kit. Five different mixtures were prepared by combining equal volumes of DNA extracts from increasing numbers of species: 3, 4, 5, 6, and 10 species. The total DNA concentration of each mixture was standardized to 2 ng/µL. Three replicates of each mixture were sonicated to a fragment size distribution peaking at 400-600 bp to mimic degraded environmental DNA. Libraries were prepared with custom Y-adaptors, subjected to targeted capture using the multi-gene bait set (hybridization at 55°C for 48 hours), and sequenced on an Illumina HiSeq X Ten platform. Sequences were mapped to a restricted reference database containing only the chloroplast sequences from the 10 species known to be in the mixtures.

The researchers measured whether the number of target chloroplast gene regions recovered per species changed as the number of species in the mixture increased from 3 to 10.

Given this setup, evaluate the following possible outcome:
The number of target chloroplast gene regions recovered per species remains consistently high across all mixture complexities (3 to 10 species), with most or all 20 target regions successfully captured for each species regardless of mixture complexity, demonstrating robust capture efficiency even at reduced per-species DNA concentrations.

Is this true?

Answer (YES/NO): YES